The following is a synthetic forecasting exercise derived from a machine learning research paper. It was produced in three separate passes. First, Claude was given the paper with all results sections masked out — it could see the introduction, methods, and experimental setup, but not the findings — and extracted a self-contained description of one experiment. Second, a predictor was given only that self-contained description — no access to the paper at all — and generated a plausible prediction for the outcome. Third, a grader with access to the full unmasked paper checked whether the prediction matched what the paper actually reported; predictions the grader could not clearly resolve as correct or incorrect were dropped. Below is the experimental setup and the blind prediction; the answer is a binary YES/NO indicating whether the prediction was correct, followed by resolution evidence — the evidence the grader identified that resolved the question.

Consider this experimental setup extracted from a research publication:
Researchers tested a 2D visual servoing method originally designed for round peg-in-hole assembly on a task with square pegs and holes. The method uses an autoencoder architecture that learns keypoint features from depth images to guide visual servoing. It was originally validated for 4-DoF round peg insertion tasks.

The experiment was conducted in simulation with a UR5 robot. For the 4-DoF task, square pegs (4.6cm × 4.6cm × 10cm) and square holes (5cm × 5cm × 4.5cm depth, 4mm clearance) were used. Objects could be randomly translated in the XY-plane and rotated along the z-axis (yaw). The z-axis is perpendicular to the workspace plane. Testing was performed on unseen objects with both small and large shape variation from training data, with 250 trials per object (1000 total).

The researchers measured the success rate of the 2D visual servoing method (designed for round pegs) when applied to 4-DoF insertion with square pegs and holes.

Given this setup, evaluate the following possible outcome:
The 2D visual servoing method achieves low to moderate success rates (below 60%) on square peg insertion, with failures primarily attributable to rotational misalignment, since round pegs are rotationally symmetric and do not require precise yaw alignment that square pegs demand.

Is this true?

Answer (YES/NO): NO